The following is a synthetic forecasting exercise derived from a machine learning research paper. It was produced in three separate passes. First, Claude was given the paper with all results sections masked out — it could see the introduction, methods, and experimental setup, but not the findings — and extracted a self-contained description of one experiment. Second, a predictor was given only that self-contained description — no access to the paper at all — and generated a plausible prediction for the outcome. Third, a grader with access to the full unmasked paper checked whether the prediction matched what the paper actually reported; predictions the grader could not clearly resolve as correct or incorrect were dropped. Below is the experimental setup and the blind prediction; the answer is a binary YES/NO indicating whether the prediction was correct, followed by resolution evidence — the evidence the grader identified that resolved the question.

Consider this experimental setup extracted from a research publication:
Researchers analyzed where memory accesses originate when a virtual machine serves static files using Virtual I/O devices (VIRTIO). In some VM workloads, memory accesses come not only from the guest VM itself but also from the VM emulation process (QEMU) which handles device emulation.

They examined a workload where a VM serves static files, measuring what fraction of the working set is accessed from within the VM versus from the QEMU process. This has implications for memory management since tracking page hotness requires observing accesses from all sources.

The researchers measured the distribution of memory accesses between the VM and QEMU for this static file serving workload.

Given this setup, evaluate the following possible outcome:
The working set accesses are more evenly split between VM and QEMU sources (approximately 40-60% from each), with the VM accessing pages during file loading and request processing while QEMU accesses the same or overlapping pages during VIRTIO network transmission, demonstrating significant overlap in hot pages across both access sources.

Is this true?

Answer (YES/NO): YES